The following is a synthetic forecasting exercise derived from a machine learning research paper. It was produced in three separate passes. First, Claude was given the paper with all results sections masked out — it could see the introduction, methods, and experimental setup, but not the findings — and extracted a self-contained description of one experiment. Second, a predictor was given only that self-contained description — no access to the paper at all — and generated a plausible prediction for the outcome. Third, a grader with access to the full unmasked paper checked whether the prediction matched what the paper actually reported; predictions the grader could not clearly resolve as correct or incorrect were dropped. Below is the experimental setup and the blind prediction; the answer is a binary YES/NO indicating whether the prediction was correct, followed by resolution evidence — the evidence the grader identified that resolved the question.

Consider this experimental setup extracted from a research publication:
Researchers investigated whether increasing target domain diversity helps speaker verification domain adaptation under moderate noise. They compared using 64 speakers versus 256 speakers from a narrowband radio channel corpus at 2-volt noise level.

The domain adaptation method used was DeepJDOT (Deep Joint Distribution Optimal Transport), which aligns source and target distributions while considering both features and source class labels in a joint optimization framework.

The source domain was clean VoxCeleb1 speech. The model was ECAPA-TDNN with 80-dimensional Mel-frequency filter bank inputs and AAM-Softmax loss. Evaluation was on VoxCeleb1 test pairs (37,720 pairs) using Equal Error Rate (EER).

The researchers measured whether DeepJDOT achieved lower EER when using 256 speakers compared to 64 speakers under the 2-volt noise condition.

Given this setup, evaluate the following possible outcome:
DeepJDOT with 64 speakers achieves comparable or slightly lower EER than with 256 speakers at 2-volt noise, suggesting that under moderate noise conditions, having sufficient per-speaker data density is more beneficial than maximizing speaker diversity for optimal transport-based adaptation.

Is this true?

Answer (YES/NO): NO